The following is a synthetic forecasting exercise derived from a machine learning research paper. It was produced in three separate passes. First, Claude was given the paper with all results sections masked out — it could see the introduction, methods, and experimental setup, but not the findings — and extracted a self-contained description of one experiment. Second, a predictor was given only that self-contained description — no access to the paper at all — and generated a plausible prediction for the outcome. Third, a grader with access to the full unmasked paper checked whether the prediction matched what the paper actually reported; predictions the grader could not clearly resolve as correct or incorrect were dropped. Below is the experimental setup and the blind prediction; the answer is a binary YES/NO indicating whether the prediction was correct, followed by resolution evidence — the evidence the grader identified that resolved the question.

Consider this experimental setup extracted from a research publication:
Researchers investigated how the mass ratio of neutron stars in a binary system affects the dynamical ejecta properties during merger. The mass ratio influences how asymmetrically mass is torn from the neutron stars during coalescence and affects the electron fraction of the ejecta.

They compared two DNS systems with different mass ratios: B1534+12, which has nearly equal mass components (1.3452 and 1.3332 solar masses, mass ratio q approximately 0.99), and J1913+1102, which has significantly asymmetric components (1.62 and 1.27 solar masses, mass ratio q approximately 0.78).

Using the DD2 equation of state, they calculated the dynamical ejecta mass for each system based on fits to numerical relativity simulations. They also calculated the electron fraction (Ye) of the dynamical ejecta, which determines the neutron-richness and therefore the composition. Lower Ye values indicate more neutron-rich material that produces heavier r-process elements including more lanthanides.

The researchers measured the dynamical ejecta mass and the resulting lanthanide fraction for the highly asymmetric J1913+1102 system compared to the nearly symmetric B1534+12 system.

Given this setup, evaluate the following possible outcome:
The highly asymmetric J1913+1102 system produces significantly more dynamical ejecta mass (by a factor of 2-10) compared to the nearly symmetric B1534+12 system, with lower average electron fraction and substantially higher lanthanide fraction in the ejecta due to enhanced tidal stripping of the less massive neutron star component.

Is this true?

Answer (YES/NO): YES